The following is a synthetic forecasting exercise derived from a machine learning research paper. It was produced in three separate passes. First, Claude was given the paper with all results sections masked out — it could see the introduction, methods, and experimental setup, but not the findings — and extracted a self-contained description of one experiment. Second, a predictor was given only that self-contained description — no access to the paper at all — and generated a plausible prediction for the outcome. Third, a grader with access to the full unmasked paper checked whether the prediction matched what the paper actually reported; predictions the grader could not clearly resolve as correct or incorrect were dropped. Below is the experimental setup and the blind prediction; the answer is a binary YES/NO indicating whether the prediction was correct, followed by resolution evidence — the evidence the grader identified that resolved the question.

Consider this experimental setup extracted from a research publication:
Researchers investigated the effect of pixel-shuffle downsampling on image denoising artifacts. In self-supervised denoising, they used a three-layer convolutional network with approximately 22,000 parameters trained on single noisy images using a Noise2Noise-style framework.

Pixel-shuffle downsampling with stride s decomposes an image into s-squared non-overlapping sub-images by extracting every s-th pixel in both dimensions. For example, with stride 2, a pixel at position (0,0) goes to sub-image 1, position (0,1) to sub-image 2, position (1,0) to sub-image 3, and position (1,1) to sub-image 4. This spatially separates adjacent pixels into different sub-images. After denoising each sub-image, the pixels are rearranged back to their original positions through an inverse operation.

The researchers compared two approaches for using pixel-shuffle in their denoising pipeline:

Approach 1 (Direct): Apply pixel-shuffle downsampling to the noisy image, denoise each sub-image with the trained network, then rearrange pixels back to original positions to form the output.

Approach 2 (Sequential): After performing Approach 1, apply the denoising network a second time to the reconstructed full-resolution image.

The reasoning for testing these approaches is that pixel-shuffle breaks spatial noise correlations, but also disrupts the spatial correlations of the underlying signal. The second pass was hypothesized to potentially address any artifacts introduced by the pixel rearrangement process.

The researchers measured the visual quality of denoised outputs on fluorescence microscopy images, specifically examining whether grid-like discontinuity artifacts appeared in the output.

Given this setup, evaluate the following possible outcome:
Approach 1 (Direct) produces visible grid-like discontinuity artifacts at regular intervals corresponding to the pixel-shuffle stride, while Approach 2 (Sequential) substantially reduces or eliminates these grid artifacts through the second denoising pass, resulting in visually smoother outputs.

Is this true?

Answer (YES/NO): YES